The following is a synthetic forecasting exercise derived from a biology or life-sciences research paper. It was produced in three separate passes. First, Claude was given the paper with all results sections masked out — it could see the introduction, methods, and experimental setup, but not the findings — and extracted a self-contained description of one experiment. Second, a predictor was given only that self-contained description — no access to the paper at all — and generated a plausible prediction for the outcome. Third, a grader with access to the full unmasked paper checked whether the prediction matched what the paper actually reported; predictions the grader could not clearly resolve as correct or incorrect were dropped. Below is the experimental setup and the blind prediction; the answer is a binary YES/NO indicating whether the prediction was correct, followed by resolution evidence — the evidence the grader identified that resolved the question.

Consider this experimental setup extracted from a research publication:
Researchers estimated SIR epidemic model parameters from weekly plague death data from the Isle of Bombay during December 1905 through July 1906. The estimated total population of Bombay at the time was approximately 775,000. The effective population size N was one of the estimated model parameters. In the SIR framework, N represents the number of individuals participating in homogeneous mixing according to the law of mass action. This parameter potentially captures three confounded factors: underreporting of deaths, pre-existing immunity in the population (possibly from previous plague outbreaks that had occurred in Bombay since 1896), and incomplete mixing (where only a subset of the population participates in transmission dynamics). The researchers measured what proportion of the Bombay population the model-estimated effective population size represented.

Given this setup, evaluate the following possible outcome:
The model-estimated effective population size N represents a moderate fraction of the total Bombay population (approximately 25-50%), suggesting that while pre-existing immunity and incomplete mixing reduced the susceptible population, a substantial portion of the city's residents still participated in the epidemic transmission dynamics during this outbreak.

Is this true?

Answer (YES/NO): NO